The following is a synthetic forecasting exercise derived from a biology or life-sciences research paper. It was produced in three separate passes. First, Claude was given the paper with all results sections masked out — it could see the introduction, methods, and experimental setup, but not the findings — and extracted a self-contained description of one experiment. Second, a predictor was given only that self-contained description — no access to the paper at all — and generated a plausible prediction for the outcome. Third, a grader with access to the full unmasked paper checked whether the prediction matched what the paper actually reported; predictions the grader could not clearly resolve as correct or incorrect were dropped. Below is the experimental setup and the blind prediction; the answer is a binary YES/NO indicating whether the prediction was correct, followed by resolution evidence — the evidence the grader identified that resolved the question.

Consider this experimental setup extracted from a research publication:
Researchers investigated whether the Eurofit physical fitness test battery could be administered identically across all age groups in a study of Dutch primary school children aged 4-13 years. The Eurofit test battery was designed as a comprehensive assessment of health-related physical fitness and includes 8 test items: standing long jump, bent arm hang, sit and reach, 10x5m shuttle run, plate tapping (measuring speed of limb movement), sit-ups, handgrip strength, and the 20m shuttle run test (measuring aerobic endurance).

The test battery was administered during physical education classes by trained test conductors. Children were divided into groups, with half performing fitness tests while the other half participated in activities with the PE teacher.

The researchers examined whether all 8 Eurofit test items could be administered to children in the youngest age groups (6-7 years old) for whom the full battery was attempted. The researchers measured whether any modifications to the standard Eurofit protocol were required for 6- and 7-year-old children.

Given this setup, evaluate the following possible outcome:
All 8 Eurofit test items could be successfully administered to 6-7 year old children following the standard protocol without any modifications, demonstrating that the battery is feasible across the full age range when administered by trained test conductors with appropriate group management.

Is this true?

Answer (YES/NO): NO